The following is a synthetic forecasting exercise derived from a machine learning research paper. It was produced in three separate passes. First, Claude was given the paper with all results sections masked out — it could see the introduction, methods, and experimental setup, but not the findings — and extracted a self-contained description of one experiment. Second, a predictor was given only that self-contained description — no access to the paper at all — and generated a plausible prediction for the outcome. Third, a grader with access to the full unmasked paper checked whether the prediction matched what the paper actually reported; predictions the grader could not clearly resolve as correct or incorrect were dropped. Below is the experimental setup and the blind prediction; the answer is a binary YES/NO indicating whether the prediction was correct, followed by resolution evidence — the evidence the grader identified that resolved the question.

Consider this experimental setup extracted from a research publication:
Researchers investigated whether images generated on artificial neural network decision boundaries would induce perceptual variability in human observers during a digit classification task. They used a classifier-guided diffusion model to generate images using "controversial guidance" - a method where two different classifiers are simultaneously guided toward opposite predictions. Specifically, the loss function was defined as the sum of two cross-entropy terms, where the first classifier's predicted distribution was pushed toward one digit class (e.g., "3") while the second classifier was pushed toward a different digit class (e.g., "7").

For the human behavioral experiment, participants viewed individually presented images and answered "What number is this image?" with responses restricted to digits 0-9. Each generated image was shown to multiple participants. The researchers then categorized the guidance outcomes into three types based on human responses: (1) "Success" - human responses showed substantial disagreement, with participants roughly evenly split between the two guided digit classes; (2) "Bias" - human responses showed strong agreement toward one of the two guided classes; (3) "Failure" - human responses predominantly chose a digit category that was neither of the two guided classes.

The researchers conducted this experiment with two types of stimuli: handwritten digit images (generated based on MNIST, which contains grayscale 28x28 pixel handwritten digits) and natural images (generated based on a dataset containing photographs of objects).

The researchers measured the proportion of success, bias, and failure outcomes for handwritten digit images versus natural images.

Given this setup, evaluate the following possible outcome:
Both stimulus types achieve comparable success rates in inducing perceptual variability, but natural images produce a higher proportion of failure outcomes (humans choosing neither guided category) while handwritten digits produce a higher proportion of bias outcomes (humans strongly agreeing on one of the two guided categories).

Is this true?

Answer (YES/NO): NO